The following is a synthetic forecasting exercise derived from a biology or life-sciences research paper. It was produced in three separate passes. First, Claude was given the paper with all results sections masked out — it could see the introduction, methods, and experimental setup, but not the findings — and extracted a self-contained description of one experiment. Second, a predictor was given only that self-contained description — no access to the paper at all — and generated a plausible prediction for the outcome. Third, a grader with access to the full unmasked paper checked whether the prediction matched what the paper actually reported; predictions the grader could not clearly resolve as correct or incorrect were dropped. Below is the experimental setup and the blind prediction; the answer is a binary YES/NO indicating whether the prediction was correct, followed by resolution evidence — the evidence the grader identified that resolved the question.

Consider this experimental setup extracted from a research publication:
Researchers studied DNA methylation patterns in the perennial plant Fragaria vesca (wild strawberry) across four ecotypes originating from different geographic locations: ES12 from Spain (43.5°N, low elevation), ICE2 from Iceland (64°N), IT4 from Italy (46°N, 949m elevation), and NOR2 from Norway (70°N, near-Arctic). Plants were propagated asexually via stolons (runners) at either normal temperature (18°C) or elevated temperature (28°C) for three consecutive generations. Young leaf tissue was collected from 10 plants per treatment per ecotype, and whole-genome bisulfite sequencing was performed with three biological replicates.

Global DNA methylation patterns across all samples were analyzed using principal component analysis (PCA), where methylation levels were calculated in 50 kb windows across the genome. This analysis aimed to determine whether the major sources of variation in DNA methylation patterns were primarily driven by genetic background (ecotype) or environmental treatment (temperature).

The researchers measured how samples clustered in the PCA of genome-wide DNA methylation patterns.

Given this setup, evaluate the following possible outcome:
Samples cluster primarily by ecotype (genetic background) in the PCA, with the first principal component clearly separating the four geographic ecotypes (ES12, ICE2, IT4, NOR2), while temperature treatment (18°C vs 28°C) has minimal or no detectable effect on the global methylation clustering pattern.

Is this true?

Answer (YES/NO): NO